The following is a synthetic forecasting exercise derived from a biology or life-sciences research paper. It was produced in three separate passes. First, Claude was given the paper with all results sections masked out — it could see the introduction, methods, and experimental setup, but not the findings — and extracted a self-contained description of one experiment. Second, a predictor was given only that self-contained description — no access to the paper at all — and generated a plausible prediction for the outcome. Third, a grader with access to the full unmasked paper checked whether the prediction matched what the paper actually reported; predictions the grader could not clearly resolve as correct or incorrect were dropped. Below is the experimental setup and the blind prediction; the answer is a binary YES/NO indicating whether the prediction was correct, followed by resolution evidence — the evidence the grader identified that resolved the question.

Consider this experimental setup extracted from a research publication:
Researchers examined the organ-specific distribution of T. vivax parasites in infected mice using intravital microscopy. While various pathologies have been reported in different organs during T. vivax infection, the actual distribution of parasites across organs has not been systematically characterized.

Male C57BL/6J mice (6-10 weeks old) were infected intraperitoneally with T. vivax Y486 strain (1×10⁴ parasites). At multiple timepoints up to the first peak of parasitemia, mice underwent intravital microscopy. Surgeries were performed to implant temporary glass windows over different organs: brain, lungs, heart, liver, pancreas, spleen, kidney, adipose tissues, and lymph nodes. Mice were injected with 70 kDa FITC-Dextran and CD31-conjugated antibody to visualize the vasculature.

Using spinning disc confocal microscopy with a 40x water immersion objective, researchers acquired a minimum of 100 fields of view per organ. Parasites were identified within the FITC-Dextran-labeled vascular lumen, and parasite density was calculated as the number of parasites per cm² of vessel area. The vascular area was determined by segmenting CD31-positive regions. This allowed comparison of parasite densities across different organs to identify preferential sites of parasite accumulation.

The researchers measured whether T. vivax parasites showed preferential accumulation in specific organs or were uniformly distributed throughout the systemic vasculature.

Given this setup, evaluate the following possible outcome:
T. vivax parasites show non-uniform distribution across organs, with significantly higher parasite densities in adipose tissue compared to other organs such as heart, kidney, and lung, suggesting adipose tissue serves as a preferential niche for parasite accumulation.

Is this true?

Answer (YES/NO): NO